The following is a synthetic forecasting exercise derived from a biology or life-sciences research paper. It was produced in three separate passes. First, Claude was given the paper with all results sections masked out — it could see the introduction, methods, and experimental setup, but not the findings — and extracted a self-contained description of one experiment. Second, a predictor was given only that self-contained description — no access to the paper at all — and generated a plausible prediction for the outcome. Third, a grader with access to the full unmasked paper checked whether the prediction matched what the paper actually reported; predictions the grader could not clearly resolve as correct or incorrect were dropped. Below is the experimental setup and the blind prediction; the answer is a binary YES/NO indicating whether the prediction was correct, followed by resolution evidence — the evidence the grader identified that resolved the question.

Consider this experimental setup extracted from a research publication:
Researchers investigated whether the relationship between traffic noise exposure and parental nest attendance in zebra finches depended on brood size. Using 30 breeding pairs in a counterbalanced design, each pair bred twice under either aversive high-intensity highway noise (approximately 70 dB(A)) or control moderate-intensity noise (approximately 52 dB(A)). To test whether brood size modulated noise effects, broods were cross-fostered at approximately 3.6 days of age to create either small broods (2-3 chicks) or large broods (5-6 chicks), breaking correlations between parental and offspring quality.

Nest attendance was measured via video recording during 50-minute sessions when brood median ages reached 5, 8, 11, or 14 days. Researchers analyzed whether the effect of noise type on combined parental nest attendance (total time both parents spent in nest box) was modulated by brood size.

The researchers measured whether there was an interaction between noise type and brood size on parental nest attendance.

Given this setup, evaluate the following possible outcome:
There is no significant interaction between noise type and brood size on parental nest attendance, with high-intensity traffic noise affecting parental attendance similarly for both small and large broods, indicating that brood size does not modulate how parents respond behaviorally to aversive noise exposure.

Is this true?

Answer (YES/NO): YES